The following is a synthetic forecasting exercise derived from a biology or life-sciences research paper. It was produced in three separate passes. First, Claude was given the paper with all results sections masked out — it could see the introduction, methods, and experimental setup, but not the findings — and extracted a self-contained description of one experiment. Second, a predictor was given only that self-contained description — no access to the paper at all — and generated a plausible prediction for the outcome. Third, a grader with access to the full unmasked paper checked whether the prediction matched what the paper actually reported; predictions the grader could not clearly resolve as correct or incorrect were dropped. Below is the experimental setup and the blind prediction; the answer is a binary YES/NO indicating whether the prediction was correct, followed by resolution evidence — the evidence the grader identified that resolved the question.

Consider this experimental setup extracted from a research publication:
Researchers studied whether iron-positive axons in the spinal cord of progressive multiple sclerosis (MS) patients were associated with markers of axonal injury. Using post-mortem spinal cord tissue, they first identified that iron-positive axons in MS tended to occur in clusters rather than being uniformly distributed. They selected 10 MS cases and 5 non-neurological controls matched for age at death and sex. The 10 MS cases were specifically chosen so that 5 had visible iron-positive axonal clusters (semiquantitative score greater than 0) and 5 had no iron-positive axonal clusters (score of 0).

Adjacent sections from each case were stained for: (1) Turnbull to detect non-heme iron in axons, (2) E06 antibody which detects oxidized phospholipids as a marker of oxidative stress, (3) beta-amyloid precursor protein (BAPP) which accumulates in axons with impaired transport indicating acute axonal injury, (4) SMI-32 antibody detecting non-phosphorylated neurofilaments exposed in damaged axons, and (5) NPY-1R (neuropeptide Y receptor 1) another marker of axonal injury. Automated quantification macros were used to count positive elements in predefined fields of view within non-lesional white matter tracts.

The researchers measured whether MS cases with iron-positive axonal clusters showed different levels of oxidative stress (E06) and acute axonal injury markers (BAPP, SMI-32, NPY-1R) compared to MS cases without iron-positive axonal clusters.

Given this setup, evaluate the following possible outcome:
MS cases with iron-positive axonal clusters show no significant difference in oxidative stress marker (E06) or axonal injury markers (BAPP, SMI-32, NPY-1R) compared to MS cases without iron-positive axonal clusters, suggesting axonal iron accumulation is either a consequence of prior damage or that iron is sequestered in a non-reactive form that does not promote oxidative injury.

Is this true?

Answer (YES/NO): NO